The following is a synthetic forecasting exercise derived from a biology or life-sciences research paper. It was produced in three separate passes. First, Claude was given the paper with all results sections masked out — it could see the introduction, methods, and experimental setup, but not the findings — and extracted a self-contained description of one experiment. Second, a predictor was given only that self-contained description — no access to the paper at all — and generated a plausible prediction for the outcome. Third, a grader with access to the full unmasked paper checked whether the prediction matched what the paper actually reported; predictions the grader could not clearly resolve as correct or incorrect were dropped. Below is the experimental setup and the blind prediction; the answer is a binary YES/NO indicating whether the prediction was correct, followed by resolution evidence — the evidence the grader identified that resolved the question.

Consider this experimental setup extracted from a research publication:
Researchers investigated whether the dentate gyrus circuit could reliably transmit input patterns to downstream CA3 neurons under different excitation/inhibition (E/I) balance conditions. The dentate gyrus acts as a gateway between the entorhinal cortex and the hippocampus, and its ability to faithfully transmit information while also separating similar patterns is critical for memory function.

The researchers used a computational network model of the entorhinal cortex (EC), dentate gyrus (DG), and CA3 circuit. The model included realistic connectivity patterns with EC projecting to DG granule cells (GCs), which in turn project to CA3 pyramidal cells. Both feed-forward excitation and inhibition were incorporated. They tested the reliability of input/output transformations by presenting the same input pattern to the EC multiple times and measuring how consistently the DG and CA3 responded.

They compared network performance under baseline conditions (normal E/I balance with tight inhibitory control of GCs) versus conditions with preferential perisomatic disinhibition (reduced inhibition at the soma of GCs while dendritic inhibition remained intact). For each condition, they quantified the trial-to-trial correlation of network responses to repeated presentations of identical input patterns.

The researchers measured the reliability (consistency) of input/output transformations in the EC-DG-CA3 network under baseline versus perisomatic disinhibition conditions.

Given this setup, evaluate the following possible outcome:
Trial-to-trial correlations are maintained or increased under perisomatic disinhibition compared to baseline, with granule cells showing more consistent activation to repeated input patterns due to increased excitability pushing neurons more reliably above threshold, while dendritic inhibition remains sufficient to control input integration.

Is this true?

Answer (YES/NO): YES